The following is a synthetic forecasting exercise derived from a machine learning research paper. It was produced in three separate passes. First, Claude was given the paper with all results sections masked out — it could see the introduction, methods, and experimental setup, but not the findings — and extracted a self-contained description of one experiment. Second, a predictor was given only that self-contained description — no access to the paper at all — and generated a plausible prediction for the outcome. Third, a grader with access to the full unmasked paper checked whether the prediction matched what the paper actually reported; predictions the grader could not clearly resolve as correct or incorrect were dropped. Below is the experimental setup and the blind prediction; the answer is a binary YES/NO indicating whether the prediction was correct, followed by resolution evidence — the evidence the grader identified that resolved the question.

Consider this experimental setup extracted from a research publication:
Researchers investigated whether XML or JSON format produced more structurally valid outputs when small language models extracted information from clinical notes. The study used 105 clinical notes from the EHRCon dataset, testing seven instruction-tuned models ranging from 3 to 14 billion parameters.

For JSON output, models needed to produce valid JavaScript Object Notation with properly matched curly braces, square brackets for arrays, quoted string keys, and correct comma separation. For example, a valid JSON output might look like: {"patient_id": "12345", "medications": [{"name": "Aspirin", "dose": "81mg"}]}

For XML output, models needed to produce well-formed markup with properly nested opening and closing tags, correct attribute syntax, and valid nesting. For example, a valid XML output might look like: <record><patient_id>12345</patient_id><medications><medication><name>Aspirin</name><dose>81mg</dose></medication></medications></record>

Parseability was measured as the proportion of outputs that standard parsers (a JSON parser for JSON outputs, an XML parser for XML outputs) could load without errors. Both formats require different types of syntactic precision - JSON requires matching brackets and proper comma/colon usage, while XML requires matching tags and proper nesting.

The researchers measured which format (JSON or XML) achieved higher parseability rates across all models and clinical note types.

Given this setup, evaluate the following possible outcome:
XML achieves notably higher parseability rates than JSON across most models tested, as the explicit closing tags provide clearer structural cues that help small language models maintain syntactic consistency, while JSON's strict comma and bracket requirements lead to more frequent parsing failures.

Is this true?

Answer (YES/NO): NO